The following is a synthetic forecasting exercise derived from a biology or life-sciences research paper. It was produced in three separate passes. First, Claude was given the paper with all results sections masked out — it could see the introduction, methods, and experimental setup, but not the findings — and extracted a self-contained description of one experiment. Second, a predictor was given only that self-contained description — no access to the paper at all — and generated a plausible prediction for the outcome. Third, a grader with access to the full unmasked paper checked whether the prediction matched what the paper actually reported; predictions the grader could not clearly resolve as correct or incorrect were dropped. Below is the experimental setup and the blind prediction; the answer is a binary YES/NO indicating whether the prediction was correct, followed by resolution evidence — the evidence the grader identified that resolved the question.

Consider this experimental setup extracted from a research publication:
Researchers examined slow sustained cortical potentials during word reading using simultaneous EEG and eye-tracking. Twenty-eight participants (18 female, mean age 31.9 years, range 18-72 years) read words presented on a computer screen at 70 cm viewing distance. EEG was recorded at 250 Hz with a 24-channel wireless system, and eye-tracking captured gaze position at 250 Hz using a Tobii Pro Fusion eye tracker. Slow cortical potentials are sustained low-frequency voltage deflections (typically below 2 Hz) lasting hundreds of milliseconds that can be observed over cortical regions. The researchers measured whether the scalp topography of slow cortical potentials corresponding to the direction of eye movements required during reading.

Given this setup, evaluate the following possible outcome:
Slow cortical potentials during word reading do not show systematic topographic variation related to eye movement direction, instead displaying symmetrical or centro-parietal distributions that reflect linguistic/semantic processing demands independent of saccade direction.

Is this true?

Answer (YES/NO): NO